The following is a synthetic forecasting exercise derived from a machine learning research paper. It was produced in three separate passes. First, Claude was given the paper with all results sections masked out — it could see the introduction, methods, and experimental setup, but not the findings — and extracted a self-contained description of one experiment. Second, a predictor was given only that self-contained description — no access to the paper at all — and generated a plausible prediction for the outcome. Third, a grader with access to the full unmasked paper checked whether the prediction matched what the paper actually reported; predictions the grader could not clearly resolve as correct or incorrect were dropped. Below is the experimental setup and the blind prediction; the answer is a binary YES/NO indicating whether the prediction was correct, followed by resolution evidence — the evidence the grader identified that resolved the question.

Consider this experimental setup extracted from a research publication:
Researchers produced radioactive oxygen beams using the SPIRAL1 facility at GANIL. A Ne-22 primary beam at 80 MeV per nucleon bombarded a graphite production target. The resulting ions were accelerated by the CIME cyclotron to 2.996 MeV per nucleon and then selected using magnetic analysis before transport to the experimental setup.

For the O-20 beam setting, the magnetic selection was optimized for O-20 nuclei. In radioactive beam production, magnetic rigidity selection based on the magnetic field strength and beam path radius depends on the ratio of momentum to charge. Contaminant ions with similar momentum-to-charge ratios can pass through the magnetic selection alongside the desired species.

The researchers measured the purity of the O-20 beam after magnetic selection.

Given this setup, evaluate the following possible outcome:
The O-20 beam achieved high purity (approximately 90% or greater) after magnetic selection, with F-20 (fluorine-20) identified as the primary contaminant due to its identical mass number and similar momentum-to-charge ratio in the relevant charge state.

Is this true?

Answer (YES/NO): NO